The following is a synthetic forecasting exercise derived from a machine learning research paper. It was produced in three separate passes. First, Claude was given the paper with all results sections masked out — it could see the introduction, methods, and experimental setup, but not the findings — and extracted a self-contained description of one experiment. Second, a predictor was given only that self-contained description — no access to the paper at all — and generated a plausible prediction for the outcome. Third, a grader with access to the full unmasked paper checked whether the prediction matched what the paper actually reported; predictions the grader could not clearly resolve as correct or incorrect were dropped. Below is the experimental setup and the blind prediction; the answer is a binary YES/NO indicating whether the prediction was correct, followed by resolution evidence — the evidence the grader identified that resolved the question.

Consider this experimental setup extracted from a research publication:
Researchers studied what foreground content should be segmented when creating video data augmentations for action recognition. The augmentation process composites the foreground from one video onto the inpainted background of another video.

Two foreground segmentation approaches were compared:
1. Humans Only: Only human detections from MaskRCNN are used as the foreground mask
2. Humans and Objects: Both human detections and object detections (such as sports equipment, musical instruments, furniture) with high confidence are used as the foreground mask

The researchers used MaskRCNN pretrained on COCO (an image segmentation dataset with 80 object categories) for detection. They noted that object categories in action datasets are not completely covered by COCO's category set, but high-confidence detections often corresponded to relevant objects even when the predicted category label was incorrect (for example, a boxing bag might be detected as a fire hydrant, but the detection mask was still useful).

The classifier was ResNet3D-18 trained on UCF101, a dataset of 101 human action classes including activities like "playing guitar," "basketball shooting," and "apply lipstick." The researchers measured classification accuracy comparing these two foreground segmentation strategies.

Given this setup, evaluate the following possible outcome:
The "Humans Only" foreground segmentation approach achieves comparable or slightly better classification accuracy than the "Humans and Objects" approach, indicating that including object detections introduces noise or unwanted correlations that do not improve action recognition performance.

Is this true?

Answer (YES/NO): NO